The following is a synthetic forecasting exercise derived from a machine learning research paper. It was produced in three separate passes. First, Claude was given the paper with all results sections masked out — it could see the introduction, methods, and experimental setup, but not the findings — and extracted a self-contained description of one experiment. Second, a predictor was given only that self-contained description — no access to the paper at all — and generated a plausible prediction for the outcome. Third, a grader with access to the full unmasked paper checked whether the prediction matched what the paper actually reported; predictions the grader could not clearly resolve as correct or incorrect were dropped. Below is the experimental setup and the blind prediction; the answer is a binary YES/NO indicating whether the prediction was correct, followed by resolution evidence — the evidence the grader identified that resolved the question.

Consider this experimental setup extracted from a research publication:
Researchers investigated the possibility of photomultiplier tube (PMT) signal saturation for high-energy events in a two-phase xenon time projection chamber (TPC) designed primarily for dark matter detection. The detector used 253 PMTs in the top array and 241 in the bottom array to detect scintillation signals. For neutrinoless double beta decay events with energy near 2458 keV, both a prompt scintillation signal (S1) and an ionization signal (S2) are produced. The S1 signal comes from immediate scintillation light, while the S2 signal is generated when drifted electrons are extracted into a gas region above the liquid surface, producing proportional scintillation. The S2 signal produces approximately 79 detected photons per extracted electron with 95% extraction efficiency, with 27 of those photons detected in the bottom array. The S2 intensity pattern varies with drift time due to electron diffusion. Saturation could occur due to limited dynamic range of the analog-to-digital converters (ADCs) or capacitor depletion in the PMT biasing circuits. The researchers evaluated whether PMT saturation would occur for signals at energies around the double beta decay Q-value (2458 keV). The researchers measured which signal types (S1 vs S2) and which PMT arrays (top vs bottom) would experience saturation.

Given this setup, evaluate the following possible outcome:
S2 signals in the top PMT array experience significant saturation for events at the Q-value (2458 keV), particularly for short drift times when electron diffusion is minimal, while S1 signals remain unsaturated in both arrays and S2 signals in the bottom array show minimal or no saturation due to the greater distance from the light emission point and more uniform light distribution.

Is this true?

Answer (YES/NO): YES